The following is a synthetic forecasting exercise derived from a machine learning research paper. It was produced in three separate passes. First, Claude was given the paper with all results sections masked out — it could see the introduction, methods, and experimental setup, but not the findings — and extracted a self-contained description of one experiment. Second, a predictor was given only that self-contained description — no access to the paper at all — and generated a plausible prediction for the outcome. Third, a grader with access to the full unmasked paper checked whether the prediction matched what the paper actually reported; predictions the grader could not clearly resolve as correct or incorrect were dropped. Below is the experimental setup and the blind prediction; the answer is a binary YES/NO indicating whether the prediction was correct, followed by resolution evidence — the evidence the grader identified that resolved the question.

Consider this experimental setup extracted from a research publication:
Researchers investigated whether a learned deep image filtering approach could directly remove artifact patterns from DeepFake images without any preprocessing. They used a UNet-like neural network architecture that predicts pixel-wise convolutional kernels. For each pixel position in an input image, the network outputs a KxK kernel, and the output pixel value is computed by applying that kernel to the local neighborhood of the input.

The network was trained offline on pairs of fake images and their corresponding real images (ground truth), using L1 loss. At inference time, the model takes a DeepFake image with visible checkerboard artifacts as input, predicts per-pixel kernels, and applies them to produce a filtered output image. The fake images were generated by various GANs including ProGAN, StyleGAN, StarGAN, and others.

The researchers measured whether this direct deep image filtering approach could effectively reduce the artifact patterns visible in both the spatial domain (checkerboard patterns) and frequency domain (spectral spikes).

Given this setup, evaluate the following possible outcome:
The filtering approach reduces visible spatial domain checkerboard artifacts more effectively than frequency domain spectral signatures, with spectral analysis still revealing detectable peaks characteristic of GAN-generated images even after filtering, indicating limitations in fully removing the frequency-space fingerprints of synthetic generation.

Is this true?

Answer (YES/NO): NO